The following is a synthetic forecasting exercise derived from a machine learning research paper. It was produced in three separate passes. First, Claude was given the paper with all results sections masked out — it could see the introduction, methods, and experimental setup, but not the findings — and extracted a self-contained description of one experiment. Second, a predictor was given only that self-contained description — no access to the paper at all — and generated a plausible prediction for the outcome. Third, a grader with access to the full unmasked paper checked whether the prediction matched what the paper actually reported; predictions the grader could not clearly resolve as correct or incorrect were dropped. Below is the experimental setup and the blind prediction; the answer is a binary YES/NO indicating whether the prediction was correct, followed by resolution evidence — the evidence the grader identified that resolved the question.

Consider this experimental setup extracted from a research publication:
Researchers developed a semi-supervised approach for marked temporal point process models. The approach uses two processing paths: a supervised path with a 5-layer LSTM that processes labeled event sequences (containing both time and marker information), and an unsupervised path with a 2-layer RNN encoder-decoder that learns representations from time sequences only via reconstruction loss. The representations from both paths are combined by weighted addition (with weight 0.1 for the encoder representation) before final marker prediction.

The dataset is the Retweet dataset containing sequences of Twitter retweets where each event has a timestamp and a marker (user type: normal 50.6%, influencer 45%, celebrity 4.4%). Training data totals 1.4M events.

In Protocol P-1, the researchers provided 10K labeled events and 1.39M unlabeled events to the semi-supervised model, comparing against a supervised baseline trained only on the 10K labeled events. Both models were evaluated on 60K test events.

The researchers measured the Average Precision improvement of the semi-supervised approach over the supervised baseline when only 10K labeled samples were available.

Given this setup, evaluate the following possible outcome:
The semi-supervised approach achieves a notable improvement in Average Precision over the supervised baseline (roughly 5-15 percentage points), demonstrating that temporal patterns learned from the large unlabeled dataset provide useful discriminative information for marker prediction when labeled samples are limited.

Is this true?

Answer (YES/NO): NO